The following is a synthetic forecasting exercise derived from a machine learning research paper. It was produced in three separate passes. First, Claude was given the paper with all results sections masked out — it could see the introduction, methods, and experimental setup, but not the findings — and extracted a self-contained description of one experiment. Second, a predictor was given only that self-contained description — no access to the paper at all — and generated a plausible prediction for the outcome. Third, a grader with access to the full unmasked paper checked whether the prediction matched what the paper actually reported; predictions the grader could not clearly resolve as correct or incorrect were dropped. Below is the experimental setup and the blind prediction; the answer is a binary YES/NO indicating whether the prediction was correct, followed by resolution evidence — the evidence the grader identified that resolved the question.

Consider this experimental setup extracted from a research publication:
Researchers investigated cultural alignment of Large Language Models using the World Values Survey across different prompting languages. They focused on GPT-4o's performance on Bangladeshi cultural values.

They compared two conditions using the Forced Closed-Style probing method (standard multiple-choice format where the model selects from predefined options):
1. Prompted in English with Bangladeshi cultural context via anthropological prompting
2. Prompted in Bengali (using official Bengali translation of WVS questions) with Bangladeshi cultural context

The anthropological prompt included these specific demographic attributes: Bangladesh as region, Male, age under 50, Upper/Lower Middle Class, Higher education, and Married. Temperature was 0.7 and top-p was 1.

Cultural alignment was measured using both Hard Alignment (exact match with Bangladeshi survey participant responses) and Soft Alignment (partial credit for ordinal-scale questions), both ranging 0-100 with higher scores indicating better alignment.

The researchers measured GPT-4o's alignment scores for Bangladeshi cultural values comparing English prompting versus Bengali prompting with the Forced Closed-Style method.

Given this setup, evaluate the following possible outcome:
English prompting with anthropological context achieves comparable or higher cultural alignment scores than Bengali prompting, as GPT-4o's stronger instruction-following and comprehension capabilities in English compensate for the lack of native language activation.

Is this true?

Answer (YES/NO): YES